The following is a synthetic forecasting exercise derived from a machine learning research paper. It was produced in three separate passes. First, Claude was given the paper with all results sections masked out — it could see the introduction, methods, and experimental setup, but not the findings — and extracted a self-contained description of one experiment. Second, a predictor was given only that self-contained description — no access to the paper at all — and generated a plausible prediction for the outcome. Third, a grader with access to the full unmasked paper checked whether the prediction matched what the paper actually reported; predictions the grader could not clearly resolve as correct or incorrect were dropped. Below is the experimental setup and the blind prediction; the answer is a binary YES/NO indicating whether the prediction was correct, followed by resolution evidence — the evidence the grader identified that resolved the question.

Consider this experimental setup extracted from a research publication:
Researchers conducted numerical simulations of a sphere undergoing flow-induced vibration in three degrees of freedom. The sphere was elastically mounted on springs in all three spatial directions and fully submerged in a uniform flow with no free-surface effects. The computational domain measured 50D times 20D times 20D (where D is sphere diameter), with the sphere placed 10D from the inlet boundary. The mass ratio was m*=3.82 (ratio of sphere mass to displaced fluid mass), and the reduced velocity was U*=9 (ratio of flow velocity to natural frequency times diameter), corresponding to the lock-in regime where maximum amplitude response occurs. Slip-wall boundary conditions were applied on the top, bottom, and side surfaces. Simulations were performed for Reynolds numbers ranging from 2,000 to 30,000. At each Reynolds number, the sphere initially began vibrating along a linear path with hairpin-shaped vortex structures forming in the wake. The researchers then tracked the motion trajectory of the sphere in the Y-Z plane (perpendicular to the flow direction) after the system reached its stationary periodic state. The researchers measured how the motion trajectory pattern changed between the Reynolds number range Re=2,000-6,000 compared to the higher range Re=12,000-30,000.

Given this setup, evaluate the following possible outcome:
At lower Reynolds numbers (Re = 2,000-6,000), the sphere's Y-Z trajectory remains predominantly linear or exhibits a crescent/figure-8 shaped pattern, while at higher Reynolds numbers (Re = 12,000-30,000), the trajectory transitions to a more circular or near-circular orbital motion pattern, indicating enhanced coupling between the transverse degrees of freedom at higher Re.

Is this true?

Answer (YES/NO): NO